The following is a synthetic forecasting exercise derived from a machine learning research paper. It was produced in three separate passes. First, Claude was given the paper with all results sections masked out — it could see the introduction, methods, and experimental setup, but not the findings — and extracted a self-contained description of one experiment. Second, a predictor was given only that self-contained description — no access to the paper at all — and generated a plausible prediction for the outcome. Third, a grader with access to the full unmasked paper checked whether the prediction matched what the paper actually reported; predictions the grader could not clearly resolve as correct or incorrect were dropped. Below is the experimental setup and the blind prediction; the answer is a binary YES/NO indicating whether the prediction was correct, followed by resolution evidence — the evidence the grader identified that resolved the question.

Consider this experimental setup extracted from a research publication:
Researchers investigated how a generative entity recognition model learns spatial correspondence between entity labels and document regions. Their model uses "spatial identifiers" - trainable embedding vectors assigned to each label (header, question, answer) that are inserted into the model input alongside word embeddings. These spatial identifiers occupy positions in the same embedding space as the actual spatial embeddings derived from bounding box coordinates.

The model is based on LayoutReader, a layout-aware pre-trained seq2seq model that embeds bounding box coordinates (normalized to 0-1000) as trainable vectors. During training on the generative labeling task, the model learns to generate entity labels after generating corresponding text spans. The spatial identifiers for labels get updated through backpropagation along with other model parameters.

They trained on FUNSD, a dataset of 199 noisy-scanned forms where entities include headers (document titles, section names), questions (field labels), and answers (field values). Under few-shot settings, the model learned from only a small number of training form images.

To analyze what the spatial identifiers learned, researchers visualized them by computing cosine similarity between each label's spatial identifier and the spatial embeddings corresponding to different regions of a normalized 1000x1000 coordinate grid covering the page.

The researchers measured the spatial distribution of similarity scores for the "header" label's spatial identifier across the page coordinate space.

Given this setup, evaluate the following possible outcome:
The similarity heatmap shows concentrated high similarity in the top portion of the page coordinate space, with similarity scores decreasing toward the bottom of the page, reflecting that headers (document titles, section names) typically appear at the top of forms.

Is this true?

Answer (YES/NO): NO